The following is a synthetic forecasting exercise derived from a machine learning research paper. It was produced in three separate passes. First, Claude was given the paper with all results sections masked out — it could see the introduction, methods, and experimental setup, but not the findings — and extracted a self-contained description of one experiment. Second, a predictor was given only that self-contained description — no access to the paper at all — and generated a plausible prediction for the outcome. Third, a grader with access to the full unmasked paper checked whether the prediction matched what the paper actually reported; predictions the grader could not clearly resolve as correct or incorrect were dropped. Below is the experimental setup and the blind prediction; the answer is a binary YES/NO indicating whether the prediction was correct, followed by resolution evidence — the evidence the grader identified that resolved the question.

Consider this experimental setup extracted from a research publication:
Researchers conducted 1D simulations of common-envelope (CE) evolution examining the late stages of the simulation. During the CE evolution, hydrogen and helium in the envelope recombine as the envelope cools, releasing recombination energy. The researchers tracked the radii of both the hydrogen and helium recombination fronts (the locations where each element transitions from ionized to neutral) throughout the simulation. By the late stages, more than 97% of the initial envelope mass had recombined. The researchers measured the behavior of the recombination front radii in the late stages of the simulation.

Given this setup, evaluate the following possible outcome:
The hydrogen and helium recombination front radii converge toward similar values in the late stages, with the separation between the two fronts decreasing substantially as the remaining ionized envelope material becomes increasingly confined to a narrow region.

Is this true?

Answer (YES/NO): NO